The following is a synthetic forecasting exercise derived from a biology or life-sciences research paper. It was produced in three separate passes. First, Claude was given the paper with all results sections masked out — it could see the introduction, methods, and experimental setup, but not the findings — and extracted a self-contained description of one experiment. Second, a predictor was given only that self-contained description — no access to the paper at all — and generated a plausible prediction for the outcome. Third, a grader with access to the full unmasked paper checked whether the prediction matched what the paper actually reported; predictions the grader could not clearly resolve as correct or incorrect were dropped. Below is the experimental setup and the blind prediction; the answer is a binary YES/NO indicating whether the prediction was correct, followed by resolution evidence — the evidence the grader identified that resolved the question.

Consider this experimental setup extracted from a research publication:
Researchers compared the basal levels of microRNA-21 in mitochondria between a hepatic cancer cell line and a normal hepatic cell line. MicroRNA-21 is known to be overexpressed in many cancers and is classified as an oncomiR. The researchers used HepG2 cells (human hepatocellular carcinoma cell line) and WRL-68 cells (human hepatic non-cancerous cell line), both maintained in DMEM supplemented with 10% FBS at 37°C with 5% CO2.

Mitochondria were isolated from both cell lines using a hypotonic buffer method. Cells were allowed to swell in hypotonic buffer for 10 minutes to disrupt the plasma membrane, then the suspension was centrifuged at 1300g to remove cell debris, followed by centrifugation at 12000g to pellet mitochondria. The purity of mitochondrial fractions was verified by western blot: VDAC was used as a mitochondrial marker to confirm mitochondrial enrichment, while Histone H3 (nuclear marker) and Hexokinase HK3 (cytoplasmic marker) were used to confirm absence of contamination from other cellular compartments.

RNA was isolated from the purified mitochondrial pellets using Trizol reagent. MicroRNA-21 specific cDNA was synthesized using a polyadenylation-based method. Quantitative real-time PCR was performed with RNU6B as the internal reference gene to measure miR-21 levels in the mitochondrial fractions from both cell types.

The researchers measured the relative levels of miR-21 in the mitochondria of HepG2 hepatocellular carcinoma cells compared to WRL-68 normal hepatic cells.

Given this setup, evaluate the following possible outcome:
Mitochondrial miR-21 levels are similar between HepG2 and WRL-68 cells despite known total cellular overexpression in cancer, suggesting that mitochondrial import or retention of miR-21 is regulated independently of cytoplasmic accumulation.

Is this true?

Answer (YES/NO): NO